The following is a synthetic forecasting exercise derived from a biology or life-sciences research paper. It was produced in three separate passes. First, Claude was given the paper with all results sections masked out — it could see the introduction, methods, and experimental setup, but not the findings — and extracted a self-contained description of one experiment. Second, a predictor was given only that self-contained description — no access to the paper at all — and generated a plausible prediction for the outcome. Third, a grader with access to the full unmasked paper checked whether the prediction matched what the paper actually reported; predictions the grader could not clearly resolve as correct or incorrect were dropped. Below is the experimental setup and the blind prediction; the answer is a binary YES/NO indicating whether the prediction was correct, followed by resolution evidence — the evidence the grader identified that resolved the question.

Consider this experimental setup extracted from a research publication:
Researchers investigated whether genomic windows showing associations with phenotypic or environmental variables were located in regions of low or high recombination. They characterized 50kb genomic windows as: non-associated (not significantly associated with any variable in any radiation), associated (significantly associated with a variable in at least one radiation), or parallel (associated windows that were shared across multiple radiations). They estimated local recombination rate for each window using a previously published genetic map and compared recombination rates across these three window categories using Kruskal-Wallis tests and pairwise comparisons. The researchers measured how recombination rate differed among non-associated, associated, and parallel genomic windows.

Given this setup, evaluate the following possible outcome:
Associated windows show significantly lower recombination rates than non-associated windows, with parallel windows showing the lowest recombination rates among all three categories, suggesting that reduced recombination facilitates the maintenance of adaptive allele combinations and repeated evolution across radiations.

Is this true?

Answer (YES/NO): NO